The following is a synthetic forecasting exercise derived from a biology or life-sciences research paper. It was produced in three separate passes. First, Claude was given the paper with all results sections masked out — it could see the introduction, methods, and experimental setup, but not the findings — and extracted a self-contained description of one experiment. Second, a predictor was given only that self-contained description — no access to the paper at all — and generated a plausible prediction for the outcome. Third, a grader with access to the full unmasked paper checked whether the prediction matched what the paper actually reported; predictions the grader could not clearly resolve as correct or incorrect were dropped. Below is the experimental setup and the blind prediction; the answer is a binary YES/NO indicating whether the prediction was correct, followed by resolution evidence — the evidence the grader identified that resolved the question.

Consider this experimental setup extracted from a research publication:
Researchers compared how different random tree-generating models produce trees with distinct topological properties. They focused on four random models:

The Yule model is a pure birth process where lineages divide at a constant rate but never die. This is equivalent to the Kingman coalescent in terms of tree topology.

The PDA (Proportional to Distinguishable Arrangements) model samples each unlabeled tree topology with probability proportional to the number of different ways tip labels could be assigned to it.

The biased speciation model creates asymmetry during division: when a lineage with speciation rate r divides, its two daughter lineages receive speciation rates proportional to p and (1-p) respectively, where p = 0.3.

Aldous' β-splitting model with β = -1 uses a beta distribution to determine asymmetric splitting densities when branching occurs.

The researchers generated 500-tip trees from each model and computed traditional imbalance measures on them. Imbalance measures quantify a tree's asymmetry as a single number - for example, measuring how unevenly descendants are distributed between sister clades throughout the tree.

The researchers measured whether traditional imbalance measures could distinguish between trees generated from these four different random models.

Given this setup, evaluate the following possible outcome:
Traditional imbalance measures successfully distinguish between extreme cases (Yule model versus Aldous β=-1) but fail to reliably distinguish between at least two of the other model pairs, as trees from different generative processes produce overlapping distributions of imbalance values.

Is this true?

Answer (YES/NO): NO